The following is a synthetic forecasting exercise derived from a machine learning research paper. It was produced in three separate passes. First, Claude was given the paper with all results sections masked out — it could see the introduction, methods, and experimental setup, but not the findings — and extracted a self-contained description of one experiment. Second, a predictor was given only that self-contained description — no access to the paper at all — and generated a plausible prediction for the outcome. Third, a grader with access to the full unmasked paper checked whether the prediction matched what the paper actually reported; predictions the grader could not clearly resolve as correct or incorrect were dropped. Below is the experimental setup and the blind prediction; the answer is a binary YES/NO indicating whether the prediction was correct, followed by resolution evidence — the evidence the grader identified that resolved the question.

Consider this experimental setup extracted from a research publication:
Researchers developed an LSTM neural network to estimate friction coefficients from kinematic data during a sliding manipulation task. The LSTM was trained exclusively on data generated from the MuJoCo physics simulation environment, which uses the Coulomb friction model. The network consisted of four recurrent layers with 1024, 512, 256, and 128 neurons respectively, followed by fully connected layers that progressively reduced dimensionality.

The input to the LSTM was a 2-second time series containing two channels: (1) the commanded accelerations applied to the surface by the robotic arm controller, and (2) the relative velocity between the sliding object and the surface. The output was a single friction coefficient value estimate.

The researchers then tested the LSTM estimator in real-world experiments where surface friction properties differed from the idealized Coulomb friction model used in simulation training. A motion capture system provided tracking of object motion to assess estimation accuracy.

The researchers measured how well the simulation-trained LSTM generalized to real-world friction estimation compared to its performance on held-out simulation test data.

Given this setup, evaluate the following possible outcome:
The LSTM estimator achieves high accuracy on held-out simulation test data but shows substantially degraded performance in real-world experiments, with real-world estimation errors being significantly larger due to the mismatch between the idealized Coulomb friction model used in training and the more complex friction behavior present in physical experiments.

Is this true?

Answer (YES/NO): NO